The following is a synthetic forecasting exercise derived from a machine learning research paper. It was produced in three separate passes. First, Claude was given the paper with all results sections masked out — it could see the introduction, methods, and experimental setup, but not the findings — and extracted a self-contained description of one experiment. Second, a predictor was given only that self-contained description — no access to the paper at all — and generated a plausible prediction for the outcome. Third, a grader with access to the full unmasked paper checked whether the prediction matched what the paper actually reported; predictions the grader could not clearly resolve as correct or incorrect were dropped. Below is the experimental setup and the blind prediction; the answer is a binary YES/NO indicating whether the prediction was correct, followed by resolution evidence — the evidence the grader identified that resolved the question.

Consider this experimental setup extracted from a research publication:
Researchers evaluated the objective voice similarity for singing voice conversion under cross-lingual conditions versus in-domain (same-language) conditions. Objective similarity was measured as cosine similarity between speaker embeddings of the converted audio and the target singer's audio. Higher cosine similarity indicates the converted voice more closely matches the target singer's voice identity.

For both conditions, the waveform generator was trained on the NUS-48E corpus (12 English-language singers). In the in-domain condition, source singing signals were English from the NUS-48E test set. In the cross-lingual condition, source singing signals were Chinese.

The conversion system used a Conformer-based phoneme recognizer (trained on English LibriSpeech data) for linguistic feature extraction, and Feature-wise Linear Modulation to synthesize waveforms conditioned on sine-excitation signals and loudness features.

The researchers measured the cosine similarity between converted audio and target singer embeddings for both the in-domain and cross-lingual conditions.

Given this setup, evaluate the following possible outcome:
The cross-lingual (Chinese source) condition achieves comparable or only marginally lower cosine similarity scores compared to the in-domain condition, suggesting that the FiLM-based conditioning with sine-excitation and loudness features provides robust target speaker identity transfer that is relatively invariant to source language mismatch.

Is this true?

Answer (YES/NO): NO